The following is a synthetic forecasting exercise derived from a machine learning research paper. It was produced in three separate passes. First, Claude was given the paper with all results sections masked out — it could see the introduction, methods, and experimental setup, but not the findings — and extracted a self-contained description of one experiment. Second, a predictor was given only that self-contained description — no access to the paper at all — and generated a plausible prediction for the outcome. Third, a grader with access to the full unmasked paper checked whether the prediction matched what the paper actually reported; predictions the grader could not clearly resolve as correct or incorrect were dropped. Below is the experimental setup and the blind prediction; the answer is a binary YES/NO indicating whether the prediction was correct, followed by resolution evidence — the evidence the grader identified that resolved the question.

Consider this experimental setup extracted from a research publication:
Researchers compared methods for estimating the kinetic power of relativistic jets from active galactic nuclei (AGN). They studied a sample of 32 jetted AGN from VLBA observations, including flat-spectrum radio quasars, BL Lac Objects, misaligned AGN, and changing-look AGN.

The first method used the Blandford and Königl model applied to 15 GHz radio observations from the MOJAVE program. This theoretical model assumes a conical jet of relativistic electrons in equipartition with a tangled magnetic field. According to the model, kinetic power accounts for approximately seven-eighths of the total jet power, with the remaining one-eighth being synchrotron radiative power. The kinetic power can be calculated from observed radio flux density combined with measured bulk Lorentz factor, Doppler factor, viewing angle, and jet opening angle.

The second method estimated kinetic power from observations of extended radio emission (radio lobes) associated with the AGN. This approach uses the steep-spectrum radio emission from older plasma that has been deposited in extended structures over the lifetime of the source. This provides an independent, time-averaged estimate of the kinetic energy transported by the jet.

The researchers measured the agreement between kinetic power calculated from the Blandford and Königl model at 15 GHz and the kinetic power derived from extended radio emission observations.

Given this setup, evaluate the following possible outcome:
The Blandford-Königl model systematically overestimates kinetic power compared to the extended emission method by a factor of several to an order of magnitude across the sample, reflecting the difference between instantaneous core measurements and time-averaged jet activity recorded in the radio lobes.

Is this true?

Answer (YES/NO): NO